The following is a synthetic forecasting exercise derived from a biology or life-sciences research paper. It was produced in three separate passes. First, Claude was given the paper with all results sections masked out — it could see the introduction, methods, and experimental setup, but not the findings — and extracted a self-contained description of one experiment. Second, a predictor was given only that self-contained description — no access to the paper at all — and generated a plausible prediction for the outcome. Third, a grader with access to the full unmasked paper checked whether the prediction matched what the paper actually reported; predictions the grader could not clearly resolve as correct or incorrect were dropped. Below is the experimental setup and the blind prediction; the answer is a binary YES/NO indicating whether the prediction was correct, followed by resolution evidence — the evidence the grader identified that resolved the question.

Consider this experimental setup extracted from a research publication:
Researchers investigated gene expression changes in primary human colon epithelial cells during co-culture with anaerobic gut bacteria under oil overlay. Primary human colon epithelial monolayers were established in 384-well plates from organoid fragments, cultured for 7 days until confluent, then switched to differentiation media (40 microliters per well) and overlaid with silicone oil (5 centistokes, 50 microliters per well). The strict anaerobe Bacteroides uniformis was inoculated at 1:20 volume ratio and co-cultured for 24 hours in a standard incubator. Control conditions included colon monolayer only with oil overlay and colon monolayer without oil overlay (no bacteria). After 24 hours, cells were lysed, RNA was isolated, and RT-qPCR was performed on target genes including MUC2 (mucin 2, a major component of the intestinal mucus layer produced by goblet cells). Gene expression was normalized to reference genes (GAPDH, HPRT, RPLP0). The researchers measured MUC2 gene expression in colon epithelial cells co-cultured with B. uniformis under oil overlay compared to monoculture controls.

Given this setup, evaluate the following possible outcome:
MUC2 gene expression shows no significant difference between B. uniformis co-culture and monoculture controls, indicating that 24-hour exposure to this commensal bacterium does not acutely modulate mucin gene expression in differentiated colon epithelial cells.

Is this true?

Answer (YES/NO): YES